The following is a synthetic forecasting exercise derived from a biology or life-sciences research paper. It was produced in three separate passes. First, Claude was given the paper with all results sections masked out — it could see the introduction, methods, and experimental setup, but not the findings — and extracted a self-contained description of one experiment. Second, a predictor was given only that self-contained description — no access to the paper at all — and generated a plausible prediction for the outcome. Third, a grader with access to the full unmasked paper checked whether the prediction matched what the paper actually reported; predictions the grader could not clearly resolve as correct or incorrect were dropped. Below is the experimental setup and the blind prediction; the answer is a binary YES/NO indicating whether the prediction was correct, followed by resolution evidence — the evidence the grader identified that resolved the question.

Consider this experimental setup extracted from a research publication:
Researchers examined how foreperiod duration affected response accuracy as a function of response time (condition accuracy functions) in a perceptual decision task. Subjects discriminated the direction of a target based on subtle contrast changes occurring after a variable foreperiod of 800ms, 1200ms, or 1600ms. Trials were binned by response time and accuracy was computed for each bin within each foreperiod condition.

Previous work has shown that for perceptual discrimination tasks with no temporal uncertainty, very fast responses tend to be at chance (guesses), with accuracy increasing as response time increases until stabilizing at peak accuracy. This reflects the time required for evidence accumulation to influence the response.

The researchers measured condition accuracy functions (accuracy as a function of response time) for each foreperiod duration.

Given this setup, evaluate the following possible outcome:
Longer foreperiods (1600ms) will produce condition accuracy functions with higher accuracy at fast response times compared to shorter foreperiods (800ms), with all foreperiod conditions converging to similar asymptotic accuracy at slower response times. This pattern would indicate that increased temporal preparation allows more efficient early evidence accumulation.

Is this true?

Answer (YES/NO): NO